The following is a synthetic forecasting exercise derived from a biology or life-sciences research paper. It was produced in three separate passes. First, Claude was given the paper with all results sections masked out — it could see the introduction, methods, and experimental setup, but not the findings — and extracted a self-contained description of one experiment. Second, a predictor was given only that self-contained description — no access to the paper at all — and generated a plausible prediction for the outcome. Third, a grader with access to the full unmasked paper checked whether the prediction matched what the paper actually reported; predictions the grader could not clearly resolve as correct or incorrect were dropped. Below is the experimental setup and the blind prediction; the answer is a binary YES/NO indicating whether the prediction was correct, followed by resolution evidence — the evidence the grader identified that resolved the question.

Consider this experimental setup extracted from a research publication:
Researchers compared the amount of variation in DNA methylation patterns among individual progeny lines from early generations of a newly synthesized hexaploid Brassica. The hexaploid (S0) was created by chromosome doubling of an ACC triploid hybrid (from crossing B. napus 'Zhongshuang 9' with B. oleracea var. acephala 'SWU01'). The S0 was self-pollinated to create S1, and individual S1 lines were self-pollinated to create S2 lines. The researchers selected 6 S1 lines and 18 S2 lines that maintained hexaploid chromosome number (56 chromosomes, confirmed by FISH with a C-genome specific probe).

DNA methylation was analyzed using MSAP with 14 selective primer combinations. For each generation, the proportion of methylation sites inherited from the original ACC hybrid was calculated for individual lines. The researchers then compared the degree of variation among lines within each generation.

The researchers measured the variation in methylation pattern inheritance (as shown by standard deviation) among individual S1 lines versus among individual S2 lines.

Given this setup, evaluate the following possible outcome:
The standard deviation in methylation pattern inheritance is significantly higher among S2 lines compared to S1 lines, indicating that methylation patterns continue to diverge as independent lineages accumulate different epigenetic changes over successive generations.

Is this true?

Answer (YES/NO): YES